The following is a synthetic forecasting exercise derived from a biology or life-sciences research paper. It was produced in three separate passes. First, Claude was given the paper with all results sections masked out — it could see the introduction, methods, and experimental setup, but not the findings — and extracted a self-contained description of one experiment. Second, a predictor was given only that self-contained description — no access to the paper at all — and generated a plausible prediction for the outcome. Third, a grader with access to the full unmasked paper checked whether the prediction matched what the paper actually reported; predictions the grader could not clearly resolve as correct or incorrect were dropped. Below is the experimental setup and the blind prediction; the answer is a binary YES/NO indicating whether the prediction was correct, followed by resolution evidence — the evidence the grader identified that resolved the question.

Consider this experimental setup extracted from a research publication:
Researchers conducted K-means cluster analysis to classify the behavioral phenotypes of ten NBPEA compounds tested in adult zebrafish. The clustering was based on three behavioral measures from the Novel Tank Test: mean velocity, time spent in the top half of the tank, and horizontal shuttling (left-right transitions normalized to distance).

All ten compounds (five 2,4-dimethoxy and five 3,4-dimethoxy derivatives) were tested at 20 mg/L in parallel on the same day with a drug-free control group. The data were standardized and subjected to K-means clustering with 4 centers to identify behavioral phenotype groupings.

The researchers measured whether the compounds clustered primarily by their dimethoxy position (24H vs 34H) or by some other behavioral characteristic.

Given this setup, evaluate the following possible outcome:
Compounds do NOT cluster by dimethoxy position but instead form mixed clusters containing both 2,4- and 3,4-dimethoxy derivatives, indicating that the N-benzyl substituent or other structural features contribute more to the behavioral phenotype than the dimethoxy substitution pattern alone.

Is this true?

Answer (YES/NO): NO